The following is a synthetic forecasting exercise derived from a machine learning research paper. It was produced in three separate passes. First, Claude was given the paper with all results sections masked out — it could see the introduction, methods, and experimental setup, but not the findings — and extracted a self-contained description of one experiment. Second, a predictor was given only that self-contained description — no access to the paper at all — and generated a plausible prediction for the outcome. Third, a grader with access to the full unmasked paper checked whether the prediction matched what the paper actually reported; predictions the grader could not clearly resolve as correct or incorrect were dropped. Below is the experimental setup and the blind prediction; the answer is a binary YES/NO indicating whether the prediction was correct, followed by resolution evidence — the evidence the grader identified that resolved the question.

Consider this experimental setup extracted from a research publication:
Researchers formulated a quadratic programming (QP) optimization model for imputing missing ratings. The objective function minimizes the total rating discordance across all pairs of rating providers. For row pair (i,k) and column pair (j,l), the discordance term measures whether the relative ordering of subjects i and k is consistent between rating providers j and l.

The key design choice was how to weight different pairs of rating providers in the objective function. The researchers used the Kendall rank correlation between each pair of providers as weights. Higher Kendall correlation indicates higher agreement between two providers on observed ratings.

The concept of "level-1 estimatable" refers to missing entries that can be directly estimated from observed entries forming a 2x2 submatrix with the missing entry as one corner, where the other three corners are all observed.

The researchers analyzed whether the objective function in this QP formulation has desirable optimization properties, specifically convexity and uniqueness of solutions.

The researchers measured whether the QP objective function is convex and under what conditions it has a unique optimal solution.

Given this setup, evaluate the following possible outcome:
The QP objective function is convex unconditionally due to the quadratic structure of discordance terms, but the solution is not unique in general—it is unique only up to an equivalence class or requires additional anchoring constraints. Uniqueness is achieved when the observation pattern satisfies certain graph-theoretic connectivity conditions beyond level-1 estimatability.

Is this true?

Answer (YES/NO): NO